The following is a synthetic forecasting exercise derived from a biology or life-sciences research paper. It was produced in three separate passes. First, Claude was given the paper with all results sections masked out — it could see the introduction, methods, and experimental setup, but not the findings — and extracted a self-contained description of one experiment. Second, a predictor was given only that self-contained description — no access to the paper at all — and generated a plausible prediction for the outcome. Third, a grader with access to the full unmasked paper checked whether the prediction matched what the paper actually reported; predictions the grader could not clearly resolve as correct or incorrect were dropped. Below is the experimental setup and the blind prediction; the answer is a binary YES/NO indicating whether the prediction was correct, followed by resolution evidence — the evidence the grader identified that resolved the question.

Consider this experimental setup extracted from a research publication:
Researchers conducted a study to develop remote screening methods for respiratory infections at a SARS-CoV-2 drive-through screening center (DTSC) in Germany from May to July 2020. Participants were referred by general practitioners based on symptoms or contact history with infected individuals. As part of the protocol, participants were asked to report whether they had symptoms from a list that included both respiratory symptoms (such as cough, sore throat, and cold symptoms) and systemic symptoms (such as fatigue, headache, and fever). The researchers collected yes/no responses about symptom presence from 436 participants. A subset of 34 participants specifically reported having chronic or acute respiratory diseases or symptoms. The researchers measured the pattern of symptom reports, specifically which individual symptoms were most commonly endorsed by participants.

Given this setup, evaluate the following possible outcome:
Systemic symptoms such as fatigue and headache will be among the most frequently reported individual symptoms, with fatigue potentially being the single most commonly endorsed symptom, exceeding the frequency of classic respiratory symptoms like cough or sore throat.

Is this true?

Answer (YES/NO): YES